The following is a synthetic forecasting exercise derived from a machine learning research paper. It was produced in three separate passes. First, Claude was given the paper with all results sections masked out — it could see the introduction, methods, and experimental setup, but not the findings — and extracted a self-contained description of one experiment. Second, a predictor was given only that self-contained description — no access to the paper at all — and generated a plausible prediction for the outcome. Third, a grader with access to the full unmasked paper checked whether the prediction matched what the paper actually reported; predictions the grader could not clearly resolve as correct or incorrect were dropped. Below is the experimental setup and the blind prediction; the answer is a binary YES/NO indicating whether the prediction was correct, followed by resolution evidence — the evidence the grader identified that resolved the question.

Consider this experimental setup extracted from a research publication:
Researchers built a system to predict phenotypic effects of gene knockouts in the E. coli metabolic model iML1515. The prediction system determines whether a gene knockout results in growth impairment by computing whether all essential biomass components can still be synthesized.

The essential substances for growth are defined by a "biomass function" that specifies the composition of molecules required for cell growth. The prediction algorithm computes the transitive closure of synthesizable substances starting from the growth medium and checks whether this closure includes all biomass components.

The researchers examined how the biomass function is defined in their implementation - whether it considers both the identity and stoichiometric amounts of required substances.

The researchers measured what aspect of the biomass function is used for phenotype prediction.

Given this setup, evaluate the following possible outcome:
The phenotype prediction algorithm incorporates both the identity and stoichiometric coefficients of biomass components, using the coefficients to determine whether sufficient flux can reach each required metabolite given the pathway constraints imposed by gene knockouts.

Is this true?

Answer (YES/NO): NO